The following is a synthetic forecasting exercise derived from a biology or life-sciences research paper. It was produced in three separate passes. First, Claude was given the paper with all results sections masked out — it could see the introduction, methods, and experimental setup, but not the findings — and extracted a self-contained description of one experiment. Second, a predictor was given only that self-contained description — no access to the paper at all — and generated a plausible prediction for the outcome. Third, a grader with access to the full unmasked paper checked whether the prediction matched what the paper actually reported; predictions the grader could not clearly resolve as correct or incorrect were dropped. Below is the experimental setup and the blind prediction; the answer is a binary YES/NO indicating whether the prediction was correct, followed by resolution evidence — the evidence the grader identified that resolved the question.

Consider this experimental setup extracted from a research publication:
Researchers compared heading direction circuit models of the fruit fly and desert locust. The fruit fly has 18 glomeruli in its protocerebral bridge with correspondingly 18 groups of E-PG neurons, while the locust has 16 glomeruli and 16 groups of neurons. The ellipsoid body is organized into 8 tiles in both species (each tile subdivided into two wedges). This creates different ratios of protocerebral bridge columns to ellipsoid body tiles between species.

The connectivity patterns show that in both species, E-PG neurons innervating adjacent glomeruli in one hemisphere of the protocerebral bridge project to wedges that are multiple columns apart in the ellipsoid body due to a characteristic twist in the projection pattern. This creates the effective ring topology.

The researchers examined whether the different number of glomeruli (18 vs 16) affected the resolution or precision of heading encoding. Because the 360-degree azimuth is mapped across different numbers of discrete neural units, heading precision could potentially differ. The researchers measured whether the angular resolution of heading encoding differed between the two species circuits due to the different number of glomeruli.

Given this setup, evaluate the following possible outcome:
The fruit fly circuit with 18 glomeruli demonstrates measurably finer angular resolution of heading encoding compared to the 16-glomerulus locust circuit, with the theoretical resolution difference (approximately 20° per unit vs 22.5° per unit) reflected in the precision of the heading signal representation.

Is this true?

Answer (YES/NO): NO